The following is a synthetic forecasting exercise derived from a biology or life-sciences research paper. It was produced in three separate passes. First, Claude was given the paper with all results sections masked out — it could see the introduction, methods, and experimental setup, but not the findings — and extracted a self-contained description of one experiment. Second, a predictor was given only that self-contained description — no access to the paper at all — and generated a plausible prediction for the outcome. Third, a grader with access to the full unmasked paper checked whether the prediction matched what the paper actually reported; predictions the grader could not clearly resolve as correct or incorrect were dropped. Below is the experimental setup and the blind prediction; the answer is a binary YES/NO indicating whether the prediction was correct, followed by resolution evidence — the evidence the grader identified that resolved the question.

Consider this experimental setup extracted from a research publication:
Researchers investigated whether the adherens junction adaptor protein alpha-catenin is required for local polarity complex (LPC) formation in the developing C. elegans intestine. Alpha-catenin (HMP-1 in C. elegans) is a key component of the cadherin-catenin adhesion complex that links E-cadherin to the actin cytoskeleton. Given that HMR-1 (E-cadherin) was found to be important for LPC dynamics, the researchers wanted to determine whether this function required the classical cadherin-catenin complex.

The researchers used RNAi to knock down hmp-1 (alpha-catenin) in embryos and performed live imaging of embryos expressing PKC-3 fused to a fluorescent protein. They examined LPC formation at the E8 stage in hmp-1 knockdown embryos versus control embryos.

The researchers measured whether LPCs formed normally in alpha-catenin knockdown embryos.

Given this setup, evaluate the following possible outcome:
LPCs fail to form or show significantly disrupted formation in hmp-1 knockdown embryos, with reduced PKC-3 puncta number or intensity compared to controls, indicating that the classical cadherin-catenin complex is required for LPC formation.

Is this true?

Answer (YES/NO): NO